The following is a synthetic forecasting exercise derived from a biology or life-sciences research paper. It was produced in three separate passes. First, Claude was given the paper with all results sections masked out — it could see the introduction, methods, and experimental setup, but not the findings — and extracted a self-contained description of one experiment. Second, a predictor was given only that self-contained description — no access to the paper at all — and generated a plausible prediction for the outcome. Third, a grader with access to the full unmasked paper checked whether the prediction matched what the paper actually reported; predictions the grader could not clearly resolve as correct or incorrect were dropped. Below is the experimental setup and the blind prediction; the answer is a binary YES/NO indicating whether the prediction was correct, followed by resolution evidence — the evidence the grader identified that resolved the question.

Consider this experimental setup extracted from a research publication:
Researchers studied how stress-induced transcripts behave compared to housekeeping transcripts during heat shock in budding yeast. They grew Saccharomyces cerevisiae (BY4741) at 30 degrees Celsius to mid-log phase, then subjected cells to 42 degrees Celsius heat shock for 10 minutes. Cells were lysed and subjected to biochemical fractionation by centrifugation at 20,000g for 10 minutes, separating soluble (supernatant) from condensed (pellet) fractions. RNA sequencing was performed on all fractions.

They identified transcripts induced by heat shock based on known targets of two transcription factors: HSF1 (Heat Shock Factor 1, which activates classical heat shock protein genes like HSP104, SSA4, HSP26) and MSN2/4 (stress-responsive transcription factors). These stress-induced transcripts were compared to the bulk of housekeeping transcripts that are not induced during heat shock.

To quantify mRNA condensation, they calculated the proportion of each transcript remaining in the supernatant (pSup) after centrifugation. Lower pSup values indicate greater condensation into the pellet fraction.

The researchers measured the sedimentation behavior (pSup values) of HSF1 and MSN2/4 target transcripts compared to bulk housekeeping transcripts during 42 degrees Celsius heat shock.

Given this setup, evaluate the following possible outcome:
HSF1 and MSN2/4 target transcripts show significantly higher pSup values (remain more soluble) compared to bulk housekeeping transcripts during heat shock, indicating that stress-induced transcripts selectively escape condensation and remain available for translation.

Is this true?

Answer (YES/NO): YES